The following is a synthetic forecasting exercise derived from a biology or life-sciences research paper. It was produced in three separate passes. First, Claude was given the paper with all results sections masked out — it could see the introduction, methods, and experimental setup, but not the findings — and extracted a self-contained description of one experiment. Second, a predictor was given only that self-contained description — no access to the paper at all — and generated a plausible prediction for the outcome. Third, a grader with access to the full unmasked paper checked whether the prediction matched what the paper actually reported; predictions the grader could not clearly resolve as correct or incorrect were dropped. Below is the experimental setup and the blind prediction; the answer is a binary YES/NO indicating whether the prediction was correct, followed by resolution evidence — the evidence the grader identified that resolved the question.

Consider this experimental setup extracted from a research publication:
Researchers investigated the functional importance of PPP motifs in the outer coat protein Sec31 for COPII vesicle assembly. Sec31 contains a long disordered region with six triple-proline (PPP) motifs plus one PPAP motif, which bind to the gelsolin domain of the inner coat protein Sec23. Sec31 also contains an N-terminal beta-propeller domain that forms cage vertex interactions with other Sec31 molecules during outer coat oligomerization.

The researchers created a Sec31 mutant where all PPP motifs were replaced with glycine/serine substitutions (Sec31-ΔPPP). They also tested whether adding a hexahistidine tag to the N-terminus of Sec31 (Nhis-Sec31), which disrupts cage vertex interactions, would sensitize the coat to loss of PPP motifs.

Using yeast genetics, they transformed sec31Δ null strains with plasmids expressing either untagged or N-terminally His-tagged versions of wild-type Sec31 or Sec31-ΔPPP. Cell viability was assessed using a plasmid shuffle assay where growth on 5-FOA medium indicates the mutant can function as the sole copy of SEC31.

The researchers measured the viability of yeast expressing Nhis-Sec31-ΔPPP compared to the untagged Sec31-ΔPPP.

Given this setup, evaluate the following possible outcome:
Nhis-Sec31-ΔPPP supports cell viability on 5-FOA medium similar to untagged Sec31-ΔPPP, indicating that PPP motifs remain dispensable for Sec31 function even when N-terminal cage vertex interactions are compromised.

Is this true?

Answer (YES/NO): NO